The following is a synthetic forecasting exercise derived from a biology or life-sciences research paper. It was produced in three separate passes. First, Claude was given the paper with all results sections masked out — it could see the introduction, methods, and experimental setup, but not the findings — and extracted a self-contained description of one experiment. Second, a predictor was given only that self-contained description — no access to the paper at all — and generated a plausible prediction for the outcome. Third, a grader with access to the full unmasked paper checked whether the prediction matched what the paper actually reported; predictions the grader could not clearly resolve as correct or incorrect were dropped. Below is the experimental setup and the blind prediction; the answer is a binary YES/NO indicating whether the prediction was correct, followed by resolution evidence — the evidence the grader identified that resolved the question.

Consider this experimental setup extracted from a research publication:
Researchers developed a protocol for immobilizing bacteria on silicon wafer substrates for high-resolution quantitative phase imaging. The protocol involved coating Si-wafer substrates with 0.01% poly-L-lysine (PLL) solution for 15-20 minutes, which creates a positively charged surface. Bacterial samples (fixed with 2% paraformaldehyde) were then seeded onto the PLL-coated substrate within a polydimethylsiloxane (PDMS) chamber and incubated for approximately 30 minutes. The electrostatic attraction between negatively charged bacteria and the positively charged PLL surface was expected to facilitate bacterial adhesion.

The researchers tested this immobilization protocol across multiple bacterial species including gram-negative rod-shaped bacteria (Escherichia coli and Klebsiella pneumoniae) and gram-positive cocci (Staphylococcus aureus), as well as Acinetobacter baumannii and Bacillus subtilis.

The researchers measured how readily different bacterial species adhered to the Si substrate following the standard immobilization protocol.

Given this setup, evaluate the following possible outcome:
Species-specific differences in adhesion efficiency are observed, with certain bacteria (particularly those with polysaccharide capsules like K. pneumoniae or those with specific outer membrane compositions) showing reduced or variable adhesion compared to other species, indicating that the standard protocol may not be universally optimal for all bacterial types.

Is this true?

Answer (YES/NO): NO